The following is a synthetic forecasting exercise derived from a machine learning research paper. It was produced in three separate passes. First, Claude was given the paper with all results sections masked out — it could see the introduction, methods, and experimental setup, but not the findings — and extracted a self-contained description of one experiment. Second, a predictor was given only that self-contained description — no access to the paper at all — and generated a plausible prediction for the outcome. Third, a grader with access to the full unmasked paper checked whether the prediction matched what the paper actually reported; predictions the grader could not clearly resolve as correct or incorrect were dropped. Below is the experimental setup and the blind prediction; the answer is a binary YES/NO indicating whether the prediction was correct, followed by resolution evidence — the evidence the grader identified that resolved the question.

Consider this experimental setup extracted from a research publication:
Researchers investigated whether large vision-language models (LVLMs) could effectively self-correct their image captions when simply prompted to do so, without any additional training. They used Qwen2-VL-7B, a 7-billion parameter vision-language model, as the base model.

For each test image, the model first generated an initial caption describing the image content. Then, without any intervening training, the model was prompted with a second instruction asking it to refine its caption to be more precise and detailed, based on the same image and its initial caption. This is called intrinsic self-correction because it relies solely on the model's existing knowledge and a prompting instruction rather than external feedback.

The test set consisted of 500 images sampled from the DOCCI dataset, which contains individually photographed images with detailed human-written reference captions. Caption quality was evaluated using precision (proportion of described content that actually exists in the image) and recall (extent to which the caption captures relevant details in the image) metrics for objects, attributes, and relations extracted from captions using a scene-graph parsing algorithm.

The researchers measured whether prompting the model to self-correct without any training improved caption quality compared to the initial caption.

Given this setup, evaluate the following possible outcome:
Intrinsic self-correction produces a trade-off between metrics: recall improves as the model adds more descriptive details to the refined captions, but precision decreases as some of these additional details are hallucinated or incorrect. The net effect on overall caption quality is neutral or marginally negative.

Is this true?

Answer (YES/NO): NO